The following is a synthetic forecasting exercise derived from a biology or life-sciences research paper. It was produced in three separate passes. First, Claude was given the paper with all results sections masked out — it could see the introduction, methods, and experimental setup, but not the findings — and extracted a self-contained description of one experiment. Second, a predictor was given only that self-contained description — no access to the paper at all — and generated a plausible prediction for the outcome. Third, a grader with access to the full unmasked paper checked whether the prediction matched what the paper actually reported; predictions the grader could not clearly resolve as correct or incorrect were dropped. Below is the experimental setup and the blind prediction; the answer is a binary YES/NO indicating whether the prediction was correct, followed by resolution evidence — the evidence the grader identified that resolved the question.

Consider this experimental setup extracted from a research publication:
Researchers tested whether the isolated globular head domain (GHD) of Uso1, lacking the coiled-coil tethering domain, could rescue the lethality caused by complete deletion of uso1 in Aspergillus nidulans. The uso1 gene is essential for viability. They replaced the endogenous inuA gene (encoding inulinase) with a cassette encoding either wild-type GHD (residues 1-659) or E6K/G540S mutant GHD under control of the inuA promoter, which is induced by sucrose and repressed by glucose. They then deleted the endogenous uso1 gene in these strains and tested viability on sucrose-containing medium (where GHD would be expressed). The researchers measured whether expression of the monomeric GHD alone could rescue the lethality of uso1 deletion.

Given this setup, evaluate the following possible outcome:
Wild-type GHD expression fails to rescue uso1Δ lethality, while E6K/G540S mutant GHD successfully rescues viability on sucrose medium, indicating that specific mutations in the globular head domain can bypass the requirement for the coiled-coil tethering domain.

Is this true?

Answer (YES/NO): NO